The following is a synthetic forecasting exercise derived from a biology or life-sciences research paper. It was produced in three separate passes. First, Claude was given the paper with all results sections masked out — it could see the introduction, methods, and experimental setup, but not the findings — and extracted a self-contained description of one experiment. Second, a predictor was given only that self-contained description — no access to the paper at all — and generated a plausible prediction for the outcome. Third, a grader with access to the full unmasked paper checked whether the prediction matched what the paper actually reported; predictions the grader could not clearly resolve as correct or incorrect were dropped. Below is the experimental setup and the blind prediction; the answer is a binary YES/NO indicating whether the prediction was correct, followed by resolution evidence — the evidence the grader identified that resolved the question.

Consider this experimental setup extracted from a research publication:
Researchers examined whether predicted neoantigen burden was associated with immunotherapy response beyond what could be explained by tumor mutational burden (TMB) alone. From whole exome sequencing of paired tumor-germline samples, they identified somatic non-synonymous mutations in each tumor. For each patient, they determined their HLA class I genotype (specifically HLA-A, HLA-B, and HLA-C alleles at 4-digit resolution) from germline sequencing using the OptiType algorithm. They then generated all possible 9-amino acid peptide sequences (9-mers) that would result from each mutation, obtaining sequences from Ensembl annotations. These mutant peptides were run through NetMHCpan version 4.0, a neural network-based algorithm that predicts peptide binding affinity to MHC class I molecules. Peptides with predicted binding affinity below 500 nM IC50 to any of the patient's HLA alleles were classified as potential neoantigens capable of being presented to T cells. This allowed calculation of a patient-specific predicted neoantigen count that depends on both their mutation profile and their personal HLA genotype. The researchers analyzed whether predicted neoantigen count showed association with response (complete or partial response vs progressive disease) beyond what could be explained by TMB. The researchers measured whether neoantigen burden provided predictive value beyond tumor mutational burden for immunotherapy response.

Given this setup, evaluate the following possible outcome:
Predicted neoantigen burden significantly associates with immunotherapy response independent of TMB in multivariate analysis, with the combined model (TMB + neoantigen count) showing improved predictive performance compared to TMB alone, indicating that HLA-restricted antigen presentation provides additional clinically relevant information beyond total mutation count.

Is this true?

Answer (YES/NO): NO